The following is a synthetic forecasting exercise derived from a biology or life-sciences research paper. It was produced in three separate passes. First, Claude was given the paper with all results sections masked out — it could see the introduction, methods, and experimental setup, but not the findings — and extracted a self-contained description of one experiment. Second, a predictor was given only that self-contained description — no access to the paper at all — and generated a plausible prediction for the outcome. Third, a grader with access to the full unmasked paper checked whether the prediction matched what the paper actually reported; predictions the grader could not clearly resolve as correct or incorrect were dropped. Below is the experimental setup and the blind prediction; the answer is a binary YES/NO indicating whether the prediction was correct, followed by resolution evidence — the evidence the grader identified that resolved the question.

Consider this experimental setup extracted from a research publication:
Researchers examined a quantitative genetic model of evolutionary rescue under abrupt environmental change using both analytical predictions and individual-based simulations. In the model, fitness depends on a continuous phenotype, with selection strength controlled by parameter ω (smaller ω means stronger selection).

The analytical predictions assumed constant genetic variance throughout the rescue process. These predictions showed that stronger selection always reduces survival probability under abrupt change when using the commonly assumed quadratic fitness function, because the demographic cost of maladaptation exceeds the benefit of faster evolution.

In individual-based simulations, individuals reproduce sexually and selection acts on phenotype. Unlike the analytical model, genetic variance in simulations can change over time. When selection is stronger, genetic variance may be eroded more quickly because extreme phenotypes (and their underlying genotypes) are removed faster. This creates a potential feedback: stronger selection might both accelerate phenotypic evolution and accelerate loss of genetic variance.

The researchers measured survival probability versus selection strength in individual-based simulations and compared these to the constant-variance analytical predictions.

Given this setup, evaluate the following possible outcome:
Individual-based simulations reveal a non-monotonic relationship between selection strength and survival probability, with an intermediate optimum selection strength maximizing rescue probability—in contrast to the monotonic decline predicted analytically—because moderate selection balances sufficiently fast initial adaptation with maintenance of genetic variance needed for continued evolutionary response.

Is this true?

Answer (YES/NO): NO